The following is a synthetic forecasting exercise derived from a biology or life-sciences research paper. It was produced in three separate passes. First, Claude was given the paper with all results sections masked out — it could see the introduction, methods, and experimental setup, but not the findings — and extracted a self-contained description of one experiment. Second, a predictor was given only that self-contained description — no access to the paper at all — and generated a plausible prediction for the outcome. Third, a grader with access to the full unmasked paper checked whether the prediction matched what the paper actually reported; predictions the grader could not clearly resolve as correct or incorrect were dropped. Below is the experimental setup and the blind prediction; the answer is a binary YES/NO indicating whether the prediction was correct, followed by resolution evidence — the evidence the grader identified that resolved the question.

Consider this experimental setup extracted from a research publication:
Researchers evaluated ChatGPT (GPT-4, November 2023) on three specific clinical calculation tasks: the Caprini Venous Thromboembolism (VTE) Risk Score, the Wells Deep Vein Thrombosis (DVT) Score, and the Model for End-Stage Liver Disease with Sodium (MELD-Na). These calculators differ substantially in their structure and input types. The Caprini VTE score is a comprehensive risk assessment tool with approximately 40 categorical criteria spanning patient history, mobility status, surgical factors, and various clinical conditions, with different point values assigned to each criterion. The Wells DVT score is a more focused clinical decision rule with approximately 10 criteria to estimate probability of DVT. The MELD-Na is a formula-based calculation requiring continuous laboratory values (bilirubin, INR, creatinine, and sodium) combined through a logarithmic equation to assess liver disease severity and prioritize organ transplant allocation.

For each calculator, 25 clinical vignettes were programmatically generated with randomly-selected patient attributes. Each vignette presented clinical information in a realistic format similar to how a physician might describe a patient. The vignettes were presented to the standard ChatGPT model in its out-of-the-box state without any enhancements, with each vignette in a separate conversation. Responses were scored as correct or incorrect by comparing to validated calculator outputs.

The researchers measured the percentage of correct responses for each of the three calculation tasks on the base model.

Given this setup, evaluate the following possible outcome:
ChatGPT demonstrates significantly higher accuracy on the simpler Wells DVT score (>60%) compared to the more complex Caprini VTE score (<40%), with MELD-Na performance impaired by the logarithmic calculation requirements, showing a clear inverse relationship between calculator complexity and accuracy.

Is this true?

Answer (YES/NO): NO